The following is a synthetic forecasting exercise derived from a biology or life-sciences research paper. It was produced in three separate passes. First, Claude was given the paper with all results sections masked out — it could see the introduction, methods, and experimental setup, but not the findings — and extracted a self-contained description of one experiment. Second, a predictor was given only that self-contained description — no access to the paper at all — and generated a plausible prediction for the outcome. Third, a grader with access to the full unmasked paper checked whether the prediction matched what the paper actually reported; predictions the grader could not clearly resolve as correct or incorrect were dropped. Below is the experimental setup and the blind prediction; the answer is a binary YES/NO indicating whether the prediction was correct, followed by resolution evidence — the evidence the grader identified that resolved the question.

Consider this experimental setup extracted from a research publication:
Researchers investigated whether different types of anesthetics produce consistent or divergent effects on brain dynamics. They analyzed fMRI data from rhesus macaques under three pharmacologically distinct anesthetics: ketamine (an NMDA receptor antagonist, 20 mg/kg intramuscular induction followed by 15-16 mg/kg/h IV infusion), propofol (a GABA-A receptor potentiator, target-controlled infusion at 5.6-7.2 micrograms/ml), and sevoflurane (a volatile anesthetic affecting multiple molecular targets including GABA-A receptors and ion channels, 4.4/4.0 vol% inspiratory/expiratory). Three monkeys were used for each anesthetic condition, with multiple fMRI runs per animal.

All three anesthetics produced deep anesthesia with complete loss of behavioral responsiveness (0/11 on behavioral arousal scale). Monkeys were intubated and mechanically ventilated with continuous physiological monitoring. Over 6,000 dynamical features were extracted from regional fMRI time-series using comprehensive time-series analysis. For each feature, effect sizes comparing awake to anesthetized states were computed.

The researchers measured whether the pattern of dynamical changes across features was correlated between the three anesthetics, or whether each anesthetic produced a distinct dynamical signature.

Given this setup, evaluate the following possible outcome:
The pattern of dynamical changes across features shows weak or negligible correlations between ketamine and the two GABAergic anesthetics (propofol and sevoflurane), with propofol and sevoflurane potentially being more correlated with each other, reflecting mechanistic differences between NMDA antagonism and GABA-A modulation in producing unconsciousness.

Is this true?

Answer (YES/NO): NO